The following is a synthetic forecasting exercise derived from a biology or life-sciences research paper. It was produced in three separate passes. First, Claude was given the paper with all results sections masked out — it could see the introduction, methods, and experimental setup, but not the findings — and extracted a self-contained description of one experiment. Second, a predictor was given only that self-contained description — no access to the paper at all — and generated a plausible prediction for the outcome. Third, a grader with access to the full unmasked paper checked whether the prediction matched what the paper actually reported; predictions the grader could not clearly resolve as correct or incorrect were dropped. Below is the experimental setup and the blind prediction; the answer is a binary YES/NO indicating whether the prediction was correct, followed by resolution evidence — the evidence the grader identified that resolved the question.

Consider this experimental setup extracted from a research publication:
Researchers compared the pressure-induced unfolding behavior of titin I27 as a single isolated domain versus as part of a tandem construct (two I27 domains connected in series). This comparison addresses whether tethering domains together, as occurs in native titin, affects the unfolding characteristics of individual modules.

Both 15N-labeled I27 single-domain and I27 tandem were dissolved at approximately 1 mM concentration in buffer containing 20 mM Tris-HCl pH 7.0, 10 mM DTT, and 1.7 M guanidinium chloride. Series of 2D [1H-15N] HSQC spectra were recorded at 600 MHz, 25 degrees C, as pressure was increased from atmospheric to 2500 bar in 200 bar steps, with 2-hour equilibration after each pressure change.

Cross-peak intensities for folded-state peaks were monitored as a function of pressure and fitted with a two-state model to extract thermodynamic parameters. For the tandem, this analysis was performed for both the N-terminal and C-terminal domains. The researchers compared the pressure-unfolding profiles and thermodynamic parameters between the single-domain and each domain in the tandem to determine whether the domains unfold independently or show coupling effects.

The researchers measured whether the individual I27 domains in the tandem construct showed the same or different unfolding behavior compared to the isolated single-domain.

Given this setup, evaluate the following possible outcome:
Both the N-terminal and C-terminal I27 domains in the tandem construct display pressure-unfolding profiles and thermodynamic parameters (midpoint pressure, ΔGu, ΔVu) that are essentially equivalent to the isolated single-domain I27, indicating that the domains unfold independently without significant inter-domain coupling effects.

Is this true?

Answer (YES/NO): YES